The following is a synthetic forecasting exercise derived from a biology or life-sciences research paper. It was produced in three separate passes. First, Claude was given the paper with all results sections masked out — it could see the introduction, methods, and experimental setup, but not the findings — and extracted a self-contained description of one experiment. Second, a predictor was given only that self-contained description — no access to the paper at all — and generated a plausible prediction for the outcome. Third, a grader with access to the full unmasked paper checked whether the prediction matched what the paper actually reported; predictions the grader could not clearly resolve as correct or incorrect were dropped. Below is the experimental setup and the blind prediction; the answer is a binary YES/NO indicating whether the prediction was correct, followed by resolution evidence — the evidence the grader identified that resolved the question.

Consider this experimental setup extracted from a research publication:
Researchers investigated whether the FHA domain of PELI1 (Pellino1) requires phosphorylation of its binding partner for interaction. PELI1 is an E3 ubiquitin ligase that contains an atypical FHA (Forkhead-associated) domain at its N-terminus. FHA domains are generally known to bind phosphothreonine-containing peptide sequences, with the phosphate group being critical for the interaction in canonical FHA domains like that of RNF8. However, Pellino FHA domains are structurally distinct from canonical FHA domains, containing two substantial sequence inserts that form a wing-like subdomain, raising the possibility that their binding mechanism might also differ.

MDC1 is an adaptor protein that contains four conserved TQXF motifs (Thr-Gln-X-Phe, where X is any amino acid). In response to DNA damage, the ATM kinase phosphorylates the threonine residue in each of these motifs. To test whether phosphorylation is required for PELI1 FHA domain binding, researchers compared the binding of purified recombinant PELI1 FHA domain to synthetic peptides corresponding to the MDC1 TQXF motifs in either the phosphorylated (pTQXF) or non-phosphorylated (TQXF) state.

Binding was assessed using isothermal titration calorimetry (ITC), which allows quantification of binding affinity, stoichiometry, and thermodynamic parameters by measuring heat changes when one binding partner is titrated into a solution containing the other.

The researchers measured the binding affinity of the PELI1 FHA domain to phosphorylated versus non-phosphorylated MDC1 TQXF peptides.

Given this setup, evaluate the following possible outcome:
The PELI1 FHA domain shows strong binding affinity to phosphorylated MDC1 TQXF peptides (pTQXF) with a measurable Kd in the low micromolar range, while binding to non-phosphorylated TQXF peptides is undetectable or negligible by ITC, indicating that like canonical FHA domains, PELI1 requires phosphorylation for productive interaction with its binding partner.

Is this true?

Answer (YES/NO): NO